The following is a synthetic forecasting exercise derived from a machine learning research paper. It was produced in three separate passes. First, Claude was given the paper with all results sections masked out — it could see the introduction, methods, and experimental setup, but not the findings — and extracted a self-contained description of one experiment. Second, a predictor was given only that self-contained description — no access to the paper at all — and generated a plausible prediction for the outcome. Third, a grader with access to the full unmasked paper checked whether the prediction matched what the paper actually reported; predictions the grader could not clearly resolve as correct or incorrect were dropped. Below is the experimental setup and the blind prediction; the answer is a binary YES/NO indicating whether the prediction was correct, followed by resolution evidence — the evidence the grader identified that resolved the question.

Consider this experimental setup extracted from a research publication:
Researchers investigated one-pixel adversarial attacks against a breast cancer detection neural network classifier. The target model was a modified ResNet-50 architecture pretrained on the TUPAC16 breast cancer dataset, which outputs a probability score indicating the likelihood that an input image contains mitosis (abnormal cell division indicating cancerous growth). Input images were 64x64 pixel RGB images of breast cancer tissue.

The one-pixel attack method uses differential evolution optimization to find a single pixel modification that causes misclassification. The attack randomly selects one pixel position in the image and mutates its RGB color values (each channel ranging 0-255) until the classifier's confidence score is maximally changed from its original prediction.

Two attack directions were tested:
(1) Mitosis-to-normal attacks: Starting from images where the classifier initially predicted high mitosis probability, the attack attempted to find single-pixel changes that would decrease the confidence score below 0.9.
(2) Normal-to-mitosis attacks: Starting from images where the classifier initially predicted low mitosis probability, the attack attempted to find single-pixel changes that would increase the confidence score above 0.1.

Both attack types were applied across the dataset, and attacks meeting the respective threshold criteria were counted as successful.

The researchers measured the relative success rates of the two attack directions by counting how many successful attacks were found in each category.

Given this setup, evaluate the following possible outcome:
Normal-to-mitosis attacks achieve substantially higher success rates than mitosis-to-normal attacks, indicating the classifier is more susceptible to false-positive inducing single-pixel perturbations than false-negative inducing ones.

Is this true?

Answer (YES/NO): NO